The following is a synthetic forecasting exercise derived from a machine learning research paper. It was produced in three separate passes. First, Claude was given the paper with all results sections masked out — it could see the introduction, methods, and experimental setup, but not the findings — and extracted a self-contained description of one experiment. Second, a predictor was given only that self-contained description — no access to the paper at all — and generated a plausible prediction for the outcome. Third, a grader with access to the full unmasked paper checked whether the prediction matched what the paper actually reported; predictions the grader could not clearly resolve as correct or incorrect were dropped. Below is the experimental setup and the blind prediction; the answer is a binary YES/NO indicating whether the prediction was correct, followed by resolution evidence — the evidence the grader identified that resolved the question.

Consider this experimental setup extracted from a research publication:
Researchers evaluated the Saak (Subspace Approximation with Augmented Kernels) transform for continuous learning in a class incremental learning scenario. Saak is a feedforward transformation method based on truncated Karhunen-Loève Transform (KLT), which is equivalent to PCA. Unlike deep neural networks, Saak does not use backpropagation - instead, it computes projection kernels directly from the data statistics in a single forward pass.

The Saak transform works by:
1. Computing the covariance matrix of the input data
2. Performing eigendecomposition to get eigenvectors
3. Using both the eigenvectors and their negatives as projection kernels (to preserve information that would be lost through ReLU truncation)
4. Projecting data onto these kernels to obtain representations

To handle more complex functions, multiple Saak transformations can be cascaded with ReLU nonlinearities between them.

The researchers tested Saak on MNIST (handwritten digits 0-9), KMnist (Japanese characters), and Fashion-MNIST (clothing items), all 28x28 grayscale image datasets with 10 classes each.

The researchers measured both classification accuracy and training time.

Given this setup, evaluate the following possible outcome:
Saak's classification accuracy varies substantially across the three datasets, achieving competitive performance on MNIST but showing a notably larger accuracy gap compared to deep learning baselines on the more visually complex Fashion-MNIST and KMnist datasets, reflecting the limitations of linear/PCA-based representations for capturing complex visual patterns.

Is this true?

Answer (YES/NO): NO